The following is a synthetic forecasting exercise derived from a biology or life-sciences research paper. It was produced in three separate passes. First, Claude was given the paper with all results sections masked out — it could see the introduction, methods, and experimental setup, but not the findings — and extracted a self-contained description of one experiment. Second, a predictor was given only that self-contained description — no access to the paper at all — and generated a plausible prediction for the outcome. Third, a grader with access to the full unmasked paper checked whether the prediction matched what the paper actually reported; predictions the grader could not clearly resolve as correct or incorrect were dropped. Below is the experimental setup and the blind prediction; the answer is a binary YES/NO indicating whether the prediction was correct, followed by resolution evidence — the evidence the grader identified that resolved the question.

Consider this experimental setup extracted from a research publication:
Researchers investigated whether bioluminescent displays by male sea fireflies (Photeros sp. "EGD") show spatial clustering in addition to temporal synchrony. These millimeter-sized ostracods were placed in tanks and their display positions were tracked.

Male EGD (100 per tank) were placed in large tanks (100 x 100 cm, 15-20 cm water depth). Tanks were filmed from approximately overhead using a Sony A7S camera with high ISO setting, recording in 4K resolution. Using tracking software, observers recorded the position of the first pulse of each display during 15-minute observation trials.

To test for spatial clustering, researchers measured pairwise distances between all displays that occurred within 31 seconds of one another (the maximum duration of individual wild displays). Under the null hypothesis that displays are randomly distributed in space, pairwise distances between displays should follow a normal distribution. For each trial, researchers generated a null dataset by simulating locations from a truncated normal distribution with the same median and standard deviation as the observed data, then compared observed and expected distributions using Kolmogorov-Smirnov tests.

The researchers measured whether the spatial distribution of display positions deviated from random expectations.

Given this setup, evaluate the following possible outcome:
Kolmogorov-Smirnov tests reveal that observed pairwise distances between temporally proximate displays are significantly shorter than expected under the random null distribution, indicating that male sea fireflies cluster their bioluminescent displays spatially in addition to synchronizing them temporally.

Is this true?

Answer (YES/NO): NO